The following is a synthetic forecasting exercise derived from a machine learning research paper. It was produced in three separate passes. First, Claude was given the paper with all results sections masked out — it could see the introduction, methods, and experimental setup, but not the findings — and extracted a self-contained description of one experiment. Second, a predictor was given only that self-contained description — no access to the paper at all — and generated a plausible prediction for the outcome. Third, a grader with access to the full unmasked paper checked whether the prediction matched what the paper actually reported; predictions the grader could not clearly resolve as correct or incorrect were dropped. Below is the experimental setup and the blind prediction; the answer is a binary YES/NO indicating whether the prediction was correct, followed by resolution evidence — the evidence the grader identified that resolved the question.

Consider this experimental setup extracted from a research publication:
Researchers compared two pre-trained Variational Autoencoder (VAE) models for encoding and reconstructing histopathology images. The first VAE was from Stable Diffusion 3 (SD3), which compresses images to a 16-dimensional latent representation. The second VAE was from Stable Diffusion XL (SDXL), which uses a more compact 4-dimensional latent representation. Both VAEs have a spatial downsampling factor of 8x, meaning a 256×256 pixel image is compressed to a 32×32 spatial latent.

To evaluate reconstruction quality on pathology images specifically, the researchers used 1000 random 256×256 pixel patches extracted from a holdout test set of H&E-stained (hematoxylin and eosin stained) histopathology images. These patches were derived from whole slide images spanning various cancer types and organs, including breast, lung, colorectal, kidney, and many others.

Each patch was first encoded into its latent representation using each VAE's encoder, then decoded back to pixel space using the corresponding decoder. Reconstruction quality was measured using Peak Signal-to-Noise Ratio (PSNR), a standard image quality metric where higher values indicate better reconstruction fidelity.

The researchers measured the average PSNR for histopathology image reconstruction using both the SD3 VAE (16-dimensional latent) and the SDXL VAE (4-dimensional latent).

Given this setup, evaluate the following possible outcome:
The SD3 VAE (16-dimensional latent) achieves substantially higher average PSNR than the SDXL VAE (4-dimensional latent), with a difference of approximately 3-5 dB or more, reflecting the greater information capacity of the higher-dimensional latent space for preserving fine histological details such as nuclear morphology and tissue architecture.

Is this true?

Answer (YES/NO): YES